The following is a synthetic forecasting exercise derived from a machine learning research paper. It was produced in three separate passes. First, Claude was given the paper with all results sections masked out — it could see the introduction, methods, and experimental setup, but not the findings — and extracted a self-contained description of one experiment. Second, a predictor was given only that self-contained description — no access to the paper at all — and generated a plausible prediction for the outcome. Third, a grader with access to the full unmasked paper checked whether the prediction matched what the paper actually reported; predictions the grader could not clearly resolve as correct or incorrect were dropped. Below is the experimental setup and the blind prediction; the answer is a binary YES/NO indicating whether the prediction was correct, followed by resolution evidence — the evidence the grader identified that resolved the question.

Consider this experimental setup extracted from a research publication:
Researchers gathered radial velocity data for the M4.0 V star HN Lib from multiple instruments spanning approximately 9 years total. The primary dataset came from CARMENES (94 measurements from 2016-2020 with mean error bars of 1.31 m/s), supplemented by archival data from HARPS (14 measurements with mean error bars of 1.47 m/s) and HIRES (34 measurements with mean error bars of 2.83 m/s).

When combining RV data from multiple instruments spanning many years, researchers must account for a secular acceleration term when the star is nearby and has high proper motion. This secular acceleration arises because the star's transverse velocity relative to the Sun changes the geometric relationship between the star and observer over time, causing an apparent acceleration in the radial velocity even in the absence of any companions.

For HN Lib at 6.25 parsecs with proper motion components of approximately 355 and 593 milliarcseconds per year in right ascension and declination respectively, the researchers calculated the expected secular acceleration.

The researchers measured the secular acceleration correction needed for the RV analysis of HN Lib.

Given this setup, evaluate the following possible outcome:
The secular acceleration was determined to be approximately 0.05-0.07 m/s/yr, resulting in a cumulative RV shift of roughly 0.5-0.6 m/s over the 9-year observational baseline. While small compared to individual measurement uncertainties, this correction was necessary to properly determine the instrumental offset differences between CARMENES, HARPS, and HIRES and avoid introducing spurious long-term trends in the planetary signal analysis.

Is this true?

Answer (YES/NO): YES